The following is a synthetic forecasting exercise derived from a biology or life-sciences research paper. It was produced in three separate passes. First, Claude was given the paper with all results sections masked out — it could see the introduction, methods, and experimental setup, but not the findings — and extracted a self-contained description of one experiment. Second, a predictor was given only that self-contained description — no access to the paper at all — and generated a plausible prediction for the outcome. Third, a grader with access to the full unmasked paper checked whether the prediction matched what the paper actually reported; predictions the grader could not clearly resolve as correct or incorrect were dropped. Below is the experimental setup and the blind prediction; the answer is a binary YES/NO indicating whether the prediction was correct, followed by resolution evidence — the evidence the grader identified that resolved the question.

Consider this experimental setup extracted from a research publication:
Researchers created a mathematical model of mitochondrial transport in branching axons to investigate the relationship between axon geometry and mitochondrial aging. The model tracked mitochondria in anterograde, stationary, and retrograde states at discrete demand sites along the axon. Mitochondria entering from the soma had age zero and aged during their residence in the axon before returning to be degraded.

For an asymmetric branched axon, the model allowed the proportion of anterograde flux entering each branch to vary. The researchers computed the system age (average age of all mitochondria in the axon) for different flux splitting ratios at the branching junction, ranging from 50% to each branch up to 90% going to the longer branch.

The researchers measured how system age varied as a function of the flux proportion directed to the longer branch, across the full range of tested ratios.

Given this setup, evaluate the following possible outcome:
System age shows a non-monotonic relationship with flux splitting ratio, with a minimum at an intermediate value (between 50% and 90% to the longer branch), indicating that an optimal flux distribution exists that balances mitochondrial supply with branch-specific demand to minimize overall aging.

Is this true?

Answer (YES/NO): NO